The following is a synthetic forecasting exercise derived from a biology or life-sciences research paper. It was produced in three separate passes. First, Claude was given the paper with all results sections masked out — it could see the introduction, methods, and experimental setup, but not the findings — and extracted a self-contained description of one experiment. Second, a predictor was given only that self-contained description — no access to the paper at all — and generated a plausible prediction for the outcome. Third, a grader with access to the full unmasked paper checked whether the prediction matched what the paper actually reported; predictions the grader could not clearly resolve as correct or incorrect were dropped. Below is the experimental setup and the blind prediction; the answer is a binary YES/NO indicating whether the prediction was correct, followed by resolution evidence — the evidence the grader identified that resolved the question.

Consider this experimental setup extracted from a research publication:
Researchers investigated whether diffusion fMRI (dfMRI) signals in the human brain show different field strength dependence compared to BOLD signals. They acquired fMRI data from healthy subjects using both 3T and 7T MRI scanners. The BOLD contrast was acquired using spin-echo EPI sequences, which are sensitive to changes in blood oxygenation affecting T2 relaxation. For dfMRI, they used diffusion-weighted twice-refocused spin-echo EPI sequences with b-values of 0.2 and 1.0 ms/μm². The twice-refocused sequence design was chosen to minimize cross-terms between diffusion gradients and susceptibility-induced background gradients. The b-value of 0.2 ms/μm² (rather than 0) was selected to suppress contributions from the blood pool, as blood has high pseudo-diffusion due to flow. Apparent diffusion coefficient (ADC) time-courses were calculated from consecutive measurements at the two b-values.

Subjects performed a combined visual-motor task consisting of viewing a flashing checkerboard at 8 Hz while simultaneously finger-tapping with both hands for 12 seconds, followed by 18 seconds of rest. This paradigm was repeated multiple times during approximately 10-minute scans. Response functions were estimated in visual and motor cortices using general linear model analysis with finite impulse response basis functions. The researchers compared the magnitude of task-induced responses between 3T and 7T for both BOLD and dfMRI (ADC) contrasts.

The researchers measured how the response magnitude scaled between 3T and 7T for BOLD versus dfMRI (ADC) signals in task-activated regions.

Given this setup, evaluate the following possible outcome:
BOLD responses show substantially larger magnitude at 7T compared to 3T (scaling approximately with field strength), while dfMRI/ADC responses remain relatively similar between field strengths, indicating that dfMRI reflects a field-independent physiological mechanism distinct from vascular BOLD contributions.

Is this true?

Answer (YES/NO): NO